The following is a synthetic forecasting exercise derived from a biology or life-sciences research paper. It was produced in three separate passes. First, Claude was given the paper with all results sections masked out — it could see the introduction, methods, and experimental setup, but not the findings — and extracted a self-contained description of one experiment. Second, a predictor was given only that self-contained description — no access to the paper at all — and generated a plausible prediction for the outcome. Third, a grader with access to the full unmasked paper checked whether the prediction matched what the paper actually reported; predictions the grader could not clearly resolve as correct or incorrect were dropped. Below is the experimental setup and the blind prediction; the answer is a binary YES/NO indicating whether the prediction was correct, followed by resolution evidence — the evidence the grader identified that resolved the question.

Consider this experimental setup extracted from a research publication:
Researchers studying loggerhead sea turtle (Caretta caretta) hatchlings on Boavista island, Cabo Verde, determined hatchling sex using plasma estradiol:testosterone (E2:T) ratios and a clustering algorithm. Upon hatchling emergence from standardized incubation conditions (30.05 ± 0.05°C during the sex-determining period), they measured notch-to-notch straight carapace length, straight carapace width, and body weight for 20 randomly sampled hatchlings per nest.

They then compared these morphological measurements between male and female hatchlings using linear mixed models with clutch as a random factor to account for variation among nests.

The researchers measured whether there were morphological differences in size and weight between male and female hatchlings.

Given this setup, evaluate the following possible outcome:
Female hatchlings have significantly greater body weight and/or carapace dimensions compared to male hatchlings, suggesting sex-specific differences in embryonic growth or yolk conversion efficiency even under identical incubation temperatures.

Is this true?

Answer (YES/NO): NO